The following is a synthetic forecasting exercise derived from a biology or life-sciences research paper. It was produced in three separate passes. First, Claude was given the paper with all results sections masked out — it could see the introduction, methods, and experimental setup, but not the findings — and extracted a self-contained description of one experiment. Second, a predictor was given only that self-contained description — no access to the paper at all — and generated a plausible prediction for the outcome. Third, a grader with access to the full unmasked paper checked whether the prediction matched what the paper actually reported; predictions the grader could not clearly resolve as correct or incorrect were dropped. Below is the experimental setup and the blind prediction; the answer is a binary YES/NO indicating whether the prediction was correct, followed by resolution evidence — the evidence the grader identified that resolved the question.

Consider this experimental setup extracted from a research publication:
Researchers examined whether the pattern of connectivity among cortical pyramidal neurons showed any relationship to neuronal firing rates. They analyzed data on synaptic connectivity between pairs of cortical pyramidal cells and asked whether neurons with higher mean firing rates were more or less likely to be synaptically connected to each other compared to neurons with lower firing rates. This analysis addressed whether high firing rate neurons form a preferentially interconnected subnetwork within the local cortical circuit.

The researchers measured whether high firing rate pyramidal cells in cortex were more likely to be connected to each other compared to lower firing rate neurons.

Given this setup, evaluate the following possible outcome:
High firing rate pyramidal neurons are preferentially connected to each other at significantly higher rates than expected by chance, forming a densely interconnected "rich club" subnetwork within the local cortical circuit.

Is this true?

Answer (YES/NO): YES